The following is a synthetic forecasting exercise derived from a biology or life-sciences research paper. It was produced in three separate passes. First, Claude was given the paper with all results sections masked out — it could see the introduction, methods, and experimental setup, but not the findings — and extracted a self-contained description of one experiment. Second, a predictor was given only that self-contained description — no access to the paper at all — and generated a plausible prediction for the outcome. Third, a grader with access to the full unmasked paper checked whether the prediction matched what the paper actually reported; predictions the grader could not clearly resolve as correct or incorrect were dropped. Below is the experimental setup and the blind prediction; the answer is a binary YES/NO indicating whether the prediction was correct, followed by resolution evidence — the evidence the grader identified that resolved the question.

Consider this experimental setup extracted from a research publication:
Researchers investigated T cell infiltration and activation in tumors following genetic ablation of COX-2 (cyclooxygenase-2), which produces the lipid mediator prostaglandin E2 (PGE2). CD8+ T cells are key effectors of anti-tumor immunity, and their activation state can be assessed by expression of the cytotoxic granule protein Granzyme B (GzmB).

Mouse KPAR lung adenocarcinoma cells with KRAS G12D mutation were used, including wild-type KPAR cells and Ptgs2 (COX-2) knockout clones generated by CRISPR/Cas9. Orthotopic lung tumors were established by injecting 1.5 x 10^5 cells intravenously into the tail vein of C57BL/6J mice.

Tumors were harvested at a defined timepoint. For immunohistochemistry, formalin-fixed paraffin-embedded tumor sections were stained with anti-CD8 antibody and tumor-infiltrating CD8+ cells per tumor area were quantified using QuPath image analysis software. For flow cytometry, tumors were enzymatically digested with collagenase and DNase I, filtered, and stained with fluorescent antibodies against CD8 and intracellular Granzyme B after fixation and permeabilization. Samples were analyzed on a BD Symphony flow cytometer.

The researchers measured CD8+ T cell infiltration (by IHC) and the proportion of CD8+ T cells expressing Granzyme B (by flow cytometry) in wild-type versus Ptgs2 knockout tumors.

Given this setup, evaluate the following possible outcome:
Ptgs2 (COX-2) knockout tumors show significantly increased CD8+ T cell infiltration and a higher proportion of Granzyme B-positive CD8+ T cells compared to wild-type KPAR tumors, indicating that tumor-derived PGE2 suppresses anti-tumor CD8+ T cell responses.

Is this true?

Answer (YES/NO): YES